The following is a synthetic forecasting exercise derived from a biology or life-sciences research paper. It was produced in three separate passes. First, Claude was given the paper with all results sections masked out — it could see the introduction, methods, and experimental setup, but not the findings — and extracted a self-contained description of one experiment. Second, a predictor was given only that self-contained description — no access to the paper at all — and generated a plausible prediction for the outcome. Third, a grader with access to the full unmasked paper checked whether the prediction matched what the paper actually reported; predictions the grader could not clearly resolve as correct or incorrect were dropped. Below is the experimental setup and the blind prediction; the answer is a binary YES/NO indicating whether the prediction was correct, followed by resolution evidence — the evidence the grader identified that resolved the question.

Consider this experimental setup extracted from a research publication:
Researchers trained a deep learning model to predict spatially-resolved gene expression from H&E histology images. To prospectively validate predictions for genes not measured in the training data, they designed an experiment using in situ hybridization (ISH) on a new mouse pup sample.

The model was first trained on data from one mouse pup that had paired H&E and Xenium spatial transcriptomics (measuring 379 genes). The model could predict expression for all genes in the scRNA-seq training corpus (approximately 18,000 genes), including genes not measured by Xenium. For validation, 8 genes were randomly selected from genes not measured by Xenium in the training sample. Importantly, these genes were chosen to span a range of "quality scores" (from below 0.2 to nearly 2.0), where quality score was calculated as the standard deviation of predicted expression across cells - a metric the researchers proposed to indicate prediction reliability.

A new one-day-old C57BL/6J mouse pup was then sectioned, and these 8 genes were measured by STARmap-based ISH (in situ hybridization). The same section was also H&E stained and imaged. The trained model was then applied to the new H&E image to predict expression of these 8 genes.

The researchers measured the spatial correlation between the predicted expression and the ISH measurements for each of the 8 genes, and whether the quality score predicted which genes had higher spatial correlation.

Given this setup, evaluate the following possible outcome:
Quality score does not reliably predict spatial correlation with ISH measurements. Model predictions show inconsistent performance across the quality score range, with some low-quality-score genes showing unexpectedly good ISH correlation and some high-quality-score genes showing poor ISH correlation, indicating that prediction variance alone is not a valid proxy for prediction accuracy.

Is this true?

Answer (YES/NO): NO